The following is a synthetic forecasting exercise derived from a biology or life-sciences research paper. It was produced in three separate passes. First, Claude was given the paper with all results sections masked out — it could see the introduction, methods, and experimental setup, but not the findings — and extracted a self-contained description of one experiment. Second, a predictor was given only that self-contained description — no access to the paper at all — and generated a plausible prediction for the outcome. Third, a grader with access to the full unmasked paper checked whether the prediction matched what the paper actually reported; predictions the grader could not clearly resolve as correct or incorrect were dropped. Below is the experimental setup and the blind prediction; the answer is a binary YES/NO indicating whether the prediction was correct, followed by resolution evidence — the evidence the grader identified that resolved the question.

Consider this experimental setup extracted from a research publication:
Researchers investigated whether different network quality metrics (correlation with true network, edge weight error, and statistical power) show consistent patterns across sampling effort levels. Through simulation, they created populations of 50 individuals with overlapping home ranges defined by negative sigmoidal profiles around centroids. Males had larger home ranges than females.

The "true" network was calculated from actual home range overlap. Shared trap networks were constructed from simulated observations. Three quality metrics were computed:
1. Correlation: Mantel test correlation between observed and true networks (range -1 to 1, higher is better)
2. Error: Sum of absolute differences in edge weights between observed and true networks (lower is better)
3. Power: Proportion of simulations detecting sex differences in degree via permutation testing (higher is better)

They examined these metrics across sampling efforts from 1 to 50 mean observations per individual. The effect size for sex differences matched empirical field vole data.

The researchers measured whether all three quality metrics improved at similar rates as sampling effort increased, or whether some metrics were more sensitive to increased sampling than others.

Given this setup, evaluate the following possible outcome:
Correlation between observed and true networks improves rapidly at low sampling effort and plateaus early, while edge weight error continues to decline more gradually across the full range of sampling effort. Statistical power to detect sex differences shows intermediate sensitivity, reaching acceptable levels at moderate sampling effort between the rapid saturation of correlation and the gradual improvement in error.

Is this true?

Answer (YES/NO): NO